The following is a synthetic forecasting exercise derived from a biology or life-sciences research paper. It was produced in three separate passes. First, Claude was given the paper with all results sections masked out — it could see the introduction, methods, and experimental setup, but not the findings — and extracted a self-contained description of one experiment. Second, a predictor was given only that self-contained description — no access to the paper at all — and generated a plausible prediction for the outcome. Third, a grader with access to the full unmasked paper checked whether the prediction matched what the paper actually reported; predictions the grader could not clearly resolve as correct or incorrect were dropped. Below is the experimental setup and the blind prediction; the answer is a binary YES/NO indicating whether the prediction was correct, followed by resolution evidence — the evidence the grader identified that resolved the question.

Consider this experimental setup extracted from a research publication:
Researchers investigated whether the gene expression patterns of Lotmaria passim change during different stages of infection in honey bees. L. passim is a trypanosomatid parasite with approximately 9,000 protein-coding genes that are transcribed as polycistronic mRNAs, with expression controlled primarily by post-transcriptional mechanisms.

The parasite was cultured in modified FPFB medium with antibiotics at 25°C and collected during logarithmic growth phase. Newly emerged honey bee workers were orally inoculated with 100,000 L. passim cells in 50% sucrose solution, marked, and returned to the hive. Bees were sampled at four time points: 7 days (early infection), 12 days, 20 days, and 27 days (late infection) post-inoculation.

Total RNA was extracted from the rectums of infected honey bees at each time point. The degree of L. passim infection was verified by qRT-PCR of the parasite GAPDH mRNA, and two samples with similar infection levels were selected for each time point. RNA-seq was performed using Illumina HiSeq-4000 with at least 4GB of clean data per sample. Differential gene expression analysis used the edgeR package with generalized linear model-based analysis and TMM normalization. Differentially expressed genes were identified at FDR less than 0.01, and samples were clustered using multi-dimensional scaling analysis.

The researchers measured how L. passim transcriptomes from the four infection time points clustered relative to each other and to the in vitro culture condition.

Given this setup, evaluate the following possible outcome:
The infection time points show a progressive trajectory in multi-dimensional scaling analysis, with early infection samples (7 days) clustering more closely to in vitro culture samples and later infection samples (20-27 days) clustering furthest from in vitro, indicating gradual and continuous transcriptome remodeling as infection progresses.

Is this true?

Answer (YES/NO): NO